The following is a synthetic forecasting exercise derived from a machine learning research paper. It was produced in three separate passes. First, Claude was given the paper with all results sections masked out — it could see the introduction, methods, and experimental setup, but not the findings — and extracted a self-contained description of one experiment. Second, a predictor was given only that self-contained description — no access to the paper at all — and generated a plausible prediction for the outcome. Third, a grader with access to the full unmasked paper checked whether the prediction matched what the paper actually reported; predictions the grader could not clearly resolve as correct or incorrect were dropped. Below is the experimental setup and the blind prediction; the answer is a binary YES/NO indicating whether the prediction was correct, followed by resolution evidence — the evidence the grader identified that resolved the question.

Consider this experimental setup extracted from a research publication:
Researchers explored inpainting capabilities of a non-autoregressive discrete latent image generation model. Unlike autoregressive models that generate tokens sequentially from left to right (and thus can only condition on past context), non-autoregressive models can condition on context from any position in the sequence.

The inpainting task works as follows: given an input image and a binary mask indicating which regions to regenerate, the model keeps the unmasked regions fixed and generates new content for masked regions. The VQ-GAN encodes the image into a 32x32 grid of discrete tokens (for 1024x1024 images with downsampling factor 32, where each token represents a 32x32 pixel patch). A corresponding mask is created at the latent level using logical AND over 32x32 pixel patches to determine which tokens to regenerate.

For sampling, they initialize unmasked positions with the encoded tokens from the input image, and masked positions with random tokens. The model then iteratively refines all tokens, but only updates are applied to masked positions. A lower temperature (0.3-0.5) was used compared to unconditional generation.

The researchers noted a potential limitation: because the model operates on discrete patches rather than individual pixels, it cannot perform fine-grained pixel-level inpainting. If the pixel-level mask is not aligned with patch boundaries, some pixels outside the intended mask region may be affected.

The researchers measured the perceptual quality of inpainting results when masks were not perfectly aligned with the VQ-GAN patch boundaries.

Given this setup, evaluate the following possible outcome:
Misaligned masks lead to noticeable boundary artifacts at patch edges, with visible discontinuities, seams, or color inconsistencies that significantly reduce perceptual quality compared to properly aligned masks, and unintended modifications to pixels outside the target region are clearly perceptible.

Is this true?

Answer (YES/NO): NO